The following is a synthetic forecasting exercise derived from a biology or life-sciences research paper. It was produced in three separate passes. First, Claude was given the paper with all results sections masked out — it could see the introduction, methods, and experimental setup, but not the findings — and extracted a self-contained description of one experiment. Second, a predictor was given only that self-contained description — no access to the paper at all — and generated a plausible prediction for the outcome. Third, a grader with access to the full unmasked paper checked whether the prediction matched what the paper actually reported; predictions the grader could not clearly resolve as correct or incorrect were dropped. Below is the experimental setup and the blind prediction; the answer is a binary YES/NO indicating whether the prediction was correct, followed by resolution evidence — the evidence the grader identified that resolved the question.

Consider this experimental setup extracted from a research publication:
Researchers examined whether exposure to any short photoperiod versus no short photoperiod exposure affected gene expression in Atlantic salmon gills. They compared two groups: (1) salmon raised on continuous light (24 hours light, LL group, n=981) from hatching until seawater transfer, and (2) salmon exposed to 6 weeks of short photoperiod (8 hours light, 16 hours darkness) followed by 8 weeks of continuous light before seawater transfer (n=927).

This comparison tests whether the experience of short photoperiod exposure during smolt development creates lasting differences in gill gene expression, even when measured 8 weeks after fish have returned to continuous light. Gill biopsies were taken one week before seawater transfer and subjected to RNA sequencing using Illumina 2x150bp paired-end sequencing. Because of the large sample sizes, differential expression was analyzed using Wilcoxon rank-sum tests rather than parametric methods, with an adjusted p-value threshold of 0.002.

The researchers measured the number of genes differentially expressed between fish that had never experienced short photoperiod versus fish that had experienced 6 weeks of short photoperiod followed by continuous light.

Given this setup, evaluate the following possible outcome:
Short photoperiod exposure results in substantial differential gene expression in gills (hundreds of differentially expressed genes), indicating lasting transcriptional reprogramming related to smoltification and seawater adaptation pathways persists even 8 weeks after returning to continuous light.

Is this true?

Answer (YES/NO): NO